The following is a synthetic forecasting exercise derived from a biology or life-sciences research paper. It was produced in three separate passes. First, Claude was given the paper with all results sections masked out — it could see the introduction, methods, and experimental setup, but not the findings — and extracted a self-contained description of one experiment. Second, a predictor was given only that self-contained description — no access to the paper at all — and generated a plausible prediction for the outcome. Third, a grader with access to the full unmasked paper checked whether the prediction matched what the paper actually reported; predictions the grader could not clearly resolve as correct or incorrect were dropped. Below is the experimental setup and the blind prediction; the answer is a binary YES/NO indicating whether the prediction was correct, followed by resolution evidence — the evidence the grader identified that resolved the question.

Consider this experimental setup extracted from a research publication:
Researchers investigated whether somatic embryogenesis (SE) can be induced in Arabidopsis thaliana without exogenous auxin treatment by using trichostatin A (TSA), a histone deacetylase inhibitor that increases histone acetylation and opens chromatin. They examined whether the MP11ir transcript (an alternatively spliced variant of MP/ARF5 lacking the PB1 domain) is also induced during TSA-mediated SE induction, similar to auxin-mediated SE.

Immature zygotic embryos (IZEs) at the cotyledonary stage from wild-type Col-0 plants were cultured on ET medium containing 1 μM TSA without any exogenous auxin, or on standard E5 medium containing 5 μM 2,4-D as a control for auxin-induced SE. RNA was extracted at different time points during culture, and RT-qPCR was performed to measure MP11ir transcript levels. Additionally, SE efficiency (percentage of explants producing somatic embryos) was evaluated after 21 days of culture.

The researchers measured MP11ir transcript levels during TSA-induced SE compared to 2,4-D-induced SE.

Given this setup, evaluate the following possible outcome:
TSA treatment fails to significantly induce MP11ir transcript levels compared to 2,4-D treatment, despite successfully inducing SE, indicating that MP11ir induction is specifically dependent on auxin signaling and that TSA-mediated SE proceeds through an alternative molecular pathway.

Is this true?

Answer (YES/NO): NO